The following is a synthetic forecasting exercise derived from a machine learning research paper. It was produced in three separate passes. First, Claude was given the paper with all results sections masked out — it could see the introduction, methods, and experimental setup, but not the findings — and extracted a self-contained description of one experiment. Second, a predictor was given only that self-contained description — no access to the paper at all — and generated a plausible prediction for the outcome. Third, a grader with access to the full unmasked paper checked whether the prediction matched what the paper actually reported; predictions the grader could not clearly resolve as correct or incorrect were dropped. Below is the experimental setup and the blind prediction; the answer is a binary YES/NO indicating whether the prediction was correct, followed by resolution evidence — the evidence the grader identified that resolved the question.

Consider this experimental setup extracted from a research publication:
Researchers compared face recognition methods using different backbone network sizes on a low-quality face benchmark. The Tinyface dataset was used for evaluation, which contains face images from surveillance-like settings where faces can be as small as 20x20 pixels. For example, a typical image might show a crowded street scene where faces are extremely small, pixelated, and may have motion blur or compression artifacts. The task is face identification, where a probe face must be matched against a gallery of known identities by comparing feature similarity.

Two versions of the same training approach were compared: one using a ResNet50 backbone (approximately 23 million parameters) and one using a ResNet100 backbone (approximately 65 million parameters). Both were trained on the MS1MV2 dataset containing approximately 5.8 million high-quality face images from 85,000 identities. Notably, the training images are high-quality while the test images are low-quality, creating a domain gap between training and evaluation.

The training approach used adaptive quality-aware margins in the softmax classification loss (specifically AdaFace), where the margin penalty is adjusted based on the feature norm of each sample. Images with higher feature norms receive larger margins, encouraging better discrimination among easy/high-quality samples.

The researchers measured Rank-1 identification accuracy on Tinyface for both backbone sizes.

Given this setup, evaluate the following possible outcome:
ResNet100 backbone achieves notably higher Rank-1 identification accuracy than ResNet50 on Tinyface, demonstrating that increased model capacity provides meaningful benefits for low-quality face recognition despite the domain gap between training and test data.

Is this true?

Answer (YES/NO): YES